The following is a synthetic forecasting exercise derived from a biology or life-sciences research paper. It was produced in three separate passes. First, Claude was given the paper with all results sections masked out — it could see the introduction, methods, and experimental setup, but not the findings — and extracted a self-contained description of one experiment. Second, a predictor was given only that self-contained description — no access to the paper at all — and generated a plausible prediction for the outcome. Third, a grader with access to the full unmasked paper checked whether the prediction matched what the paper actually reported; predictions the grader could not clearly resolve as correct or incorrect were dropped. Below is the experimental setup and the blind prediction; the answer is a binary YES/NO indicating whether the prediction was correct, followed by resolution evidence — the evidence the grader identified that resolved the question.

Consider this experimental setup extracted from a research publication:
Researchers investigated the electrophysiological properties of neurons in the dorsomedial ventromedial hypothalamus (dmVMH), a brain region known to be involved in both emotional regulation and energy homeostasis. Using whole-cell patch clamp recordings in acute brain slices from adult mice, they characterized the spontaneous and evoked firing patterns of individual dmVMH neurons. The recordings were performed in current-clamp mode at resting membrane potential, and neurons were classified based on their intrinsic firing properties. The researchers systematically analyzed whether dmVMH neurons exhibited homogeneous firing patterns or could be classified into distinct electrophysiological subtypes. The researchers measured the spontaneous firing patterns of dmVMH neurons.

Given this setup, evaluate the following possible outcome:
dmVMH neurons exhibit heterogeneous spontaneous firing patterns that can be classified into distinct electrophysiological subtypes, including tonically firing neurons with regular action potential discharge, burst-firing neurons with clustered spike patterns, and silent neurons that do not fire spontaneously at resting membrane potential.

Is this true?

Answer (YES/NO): YES